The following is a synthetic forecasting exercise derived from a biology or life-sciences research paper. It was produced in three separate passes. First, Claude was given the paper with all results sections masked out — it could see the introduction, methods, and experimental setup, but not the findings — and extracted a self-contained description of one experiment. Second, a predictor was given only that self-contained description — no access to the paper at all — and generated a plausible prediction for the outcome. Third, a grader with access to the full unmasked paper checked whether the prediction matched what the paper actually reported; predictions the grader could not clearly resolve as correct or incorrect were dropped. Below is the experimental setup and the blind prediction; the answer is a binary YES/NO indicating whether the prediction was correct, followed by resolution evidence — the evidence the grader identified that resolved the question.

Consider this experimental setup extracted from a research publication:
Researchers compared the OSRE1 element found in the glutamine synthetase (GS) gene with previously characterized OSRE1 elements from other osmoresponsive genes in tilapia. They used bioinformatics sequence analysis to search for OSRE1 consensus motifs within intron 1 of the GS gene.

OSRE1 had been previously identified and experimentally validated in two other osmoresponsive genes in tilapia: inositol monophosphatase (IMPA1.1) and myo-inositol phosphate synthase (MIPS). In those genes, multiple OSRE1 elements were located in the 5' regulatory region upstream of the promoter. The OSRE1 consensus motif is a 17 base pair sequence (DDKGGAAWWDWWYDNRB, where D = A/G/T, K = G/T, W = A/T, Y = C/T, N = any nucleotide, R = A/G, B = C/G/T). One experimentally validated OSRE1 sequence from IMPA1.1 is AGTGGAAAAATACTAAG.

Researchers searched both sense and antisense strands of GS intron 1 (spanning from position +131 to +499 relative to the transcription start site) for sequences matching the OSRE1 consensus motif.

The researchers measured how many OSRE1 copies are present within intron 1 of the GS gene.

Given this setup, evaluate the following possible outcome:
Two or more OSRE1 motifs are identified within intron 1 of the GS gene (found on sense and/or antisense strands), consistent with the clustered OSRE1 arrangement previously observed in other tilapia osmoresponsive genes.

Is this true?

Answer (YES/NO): NO